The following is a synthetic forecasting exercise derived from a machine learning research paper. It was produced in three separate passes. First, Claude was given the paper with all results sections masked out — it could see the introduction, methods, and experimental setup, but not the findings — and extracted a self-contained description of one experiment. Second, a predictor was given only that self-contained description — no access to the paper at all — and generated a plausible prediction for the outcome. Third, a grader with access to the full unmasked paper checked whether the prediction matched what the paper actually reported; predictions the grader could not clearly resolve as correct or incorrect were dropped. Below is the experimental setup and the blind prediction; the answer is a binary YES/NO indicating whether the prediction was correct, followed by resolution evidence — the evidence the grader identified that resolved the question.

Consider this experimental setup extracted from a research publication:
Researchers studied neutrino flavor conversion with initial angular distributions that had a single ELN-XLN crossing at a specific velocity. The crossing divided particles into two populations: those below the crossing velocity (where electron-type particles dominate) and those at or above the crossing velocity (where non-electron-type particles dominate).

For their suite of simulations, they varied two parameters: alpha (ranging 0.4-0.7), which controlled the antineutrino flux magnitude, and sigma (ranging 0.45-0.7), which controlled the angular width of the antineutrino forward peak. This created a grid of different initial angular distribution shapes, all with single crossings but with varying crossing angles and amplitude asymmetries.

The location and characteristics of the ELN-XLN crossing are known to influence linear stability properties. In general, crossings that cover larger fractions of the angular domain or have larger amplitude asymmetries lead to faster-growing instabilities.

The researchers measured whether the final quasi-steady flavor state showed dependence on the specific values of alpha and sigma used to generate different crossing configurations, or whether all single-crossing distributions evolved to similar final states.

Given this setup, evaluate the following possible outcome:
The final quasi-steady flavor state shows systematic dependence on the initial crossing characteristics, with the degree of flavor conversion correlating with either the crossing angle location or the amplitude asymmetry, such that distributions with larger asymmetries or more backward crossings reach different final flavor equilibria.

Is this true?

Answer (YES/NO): YES